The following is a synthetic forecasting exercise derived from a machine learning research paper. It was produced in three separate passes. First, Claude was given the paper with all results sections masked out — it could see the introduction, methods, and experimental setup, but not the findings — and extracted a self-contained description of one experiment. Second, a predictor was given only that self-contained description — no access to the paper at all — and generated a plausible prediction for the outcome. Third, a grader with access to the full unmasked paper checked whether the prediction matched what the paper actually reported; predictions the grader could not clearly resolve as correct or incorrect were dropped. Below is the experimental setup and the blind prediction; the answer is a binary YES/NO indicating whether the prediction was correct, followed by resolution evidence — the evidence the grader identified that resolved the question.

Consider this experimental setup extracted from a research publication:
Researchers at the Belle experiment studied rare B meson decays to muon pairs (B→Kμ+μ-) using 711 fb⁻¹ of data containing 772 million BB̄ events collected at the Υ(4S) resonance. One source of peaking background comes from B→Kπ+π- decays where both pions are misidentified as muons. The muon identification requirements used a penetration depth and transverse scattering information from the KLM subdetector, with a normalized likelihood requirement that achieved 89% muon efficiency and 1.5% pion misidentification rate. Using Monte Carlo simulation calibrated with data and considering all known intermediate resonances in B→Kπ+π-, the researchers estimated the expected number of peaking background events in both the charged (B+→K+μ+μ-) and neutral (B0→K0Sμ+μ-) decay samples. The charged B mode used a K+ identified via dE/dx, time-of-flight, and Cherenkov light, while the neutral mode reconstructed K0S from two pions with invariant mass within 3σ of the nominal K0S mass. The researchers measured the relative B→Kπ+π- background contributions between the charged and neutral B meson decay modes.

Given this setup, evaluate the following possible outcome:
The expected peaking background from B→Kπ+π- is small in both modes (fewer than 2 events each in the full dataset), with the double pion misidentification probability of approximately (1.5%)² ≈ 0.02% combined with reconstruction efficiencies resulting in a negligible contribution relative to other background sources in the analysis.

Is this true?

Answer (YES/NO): YES